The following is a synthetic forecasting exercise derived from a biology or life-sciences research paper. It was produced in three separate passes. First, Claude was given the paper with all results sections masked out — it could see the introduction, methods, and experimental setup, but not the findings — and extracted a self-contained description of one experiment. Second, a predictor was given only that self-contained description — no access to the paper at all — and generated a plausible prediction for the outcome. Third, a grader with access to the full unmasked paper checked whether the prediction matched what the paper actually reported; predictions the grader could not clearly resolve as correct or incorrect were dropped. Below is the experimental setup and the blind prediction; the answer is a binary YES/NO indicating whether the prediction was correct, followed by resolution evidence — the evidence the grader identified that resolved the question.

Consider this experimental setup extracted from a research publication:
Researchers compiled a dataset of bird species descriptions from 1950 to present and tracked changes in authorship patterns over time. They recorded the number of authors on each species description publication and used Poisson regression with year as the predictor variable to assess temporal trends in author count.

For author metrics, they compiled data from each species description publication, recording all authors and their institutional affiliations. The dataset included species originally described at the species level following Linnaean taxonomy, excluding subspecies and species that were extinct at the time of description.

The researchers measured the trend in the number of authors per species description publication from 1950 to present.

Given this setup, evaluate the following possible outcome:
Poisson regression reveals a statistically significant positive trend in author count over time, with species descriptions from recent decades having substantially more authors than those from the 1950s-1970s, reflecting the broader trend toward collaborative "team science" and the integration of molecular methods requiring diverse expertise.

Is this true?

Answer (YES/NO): NO